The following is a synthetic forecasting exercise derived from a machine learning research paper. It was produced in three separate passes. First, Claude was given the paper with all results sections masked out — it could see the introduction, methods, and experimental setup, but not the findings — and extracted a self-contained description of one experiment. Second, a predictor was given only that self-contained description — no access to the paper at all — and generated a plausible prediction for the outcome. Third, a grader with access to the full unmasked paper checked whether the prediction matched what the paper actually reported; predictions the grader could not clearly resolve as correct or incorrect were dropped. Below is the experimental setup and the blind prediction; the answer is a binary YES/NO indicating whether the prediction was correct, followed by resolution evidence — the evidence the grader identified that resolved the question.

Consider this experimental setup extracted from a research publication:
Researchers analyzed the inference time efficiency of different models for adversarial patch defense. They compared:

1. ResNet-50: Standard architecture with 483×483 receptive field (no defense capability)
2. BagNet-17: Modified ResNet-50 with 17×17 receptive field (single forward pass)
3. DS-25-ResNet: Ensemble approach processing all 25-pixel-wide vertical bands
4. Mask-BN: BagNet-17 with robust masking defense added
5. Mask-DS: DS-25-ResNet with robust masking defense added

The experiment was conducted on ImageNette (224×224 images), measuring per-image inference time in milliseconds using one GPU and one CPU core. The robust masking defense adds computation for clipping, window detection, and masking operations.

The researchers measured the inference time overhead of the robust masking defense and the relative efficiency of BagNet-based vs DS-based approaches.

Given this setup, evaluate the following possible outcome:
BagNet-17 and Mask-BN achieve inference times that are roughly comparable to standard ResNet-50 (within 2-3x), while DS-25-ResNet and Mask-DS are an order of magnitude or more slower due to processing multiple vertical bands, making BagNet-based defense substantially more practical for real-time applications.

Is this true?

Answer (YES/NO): YES